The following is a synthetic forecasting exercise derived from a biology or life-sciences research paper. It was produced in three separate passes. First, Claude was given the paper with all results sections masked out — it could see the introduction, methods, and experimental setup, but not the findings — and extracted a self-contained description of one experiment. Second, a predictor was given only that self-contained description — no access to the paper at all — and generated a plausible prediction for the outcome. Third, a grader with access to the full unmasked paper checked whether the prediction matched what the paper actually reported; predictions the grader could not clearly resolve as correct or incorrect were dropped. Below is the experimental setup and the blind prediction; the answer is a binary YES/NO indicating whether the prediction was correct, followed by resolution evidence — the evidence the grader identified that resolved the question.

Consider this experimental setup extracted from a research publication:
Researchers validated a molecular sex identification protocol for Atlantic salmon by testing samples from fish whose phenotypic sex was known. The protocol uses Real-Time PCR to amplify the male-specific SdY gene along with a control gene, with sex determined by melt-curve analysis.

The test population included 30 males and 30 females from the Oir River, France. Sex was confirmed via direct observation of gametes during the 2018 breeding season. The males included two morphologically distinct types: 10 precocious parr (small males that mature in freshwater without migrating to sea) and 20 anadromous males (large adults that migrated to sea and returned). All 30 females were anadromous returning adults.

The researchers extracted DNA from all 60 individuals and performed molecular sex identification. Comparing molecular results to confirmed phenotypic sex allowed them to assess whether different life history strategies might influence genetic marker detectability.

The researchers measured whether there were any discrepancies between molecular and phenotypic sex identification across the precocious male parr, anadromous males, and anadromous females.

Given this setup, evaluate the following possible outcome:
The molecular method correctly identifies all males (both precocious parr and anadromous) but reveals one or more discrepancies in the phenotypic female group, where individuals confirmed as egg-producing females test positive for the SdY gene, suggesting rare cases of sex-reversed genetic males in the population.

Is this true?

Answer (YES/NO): NO